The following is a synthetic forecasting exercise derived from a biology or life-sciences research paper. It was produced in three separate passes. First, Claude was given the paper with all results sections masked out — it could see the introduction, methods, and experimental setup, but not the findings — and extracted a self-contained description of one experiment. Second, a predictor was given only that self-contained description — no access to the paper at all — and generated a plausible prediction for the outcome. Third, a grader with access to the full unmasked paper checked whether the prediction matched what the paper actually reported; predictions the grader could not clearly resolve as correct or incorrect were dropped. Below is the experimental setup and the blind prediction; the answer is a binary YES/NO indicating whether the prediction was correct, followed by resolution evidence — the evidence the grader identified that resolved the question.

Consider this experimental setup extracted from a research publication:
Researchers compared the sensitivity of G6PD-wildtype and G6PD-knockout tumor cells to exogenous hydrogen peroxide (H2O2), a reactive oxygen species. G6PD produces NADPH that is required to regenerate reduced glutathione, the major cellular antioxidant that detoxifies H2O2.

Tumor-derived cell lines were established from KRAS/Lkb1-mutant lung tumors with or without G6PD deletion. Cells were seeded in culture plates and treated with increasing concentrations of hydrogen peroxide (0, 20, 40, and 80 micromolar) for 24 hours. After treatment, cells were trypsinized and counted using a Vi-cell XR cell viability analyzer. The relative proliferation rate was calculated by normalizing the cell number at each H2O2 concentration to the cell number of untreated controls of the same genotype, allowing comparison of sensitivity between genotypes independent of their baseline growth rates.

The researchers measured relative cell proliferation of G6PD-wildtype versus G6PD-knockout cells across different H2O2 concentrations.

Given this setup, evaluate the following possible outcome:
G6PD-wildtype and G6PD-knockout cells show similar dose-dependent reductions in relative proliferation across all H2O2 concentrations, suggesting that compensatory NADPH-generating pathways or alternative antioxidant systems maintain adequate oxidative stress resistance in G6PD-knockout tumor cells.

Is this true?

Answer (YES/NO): NO